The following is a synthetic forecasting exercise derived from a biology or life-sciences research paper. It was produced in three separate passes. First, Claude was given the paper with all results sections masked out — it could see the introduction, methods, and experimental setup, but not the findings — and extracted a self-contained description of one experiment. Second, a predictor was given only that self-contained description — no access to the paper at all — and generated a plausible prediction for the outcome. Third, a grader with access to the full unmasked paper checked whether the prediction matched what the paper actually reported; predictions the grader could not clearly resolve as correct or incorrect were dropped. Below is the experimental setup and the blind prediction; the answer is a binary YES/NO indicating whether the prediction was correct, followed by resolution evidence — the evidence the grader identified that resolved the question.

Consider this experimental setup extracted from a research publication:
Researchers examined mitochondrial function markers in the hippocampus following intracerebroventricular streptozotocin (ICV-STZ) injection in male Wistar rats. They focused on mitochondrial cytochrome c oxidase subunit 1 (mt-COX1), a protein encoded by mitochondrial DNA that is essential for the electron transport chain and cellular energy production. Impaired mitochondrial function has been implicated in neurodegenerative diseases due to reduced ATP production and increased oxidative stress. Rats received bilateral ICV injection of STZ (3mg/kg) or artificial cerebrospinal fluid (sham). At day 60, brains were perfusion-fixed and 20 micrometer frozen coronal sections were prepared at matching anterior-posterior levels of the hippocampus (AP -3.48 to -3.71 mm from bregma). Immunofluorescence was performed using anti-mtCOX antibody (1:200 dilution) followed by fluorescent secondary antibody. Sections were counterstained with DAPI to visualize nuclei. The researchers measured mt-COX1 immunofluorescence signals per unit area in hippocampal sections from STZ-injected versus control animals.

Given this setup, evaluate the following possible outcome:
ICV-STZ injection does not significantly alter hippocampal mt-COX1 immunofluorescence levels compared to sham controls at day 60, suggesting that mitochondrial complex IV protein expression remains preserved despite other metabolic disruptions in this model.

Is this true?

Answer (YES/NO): NO